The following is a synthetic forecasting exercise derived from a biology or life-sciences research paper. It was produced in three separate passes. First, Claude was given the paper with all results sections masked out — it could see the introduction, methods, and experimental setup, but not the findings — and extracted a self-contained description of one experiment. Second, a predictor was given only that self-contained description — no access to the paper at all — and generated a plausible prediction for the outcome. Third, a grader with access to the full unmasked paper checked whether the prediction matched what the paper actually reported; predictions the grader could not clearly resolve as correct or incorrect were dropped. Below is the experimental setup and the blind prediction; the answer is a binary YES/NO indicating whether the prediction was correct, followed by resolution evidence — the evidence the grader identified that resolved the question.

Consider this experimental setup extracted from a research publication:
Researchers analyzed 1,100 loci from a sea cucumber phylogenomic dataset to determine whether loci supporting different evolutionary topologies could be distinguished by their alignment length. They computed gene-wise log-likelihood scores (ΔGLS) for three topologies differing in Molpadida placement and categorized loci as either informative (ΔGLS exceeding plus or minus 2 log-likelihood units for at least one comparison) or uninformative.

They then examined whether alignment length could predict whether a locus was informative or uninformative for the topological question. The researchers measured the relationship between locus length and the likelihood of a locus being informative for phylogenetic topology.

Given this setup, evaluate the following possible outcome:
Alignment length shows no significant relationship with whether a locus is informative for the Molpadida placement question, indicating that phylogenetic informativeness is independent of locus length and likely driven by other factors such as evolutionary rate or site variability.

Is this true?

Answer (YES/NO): NO